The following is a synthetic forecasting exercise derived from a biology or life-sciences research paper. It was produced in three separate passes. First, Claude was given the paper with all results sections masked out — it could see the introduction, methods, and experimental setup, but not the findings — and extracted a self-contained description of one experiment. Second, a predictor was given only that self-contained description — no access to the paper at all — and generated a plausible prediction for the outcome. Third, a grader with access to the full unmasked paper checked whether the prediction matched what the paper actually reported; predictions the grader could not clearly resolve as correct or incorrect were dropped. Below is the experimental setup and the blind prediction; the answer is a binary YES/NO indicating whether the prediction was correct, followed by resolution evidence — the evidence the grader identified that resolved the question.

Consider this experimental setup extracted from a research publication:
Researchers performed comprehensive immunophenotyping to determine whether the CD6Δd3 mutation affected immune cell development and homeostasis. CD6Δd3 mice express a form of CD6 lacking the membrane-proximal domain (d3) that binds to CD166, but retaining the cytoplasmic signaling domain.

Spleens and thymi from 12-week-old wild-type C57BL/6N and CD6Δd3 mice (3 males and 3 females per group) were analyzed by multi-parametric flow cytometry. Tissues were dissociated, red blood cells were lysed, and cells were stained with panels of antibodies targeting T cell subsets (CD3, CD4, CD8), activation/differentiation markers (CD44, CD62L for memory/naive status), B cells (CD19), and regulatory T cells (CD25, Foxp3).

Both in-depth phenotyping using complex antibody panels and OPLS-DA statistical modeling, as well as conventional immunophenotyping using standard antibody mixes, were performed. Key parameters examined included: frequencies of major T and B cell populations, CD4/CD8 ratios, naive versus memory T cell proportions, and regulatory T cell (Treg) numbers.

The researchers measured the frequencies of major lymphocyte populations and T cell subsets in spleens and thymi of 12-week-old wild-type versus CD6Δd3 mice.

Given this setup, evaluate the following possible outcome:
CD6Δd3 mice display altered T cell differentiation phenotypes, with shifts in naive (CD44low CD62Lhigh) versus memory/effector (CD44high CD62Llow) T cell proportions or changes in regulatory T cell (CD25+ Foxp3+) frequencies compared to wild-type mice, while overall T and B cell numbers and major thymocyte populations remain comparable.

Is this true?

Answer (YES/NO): YES